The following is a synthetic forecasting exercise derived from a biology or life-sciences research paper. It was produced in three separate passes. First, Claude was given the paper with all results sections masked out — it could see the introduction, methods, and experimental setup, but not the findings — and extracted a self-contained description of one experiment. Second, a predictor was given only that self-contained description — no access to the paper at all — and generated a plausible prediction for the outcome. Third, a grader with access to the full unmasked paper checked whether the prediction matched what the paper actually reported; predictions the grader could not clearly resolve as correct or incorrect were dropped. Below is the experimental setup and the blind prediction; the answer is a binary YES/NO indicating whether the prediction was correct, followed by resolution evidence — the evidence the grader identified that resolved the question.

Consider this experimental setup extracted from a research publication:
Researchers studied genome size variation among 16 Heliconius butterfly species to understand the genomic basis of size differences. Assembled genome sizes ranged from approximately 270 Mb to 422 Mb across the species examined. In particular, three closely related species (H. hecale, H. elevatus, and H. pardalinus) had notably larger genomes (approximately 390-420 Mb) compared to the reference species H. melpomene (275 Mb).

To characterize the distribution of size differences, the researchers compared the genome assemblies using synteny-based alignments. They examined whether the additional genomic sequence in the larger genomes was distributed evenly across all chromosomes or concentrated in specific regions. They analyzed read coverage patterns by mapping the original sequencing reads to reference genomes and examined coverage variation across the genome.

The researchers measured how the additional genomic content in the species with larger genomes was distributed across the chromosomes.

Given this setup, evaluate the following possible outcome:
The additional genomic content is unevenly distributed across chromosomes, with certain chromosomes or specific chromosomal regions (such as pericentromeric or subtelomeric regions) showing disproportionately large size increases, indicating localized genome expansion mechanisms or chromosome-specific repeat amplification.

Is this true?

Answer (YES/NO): YES